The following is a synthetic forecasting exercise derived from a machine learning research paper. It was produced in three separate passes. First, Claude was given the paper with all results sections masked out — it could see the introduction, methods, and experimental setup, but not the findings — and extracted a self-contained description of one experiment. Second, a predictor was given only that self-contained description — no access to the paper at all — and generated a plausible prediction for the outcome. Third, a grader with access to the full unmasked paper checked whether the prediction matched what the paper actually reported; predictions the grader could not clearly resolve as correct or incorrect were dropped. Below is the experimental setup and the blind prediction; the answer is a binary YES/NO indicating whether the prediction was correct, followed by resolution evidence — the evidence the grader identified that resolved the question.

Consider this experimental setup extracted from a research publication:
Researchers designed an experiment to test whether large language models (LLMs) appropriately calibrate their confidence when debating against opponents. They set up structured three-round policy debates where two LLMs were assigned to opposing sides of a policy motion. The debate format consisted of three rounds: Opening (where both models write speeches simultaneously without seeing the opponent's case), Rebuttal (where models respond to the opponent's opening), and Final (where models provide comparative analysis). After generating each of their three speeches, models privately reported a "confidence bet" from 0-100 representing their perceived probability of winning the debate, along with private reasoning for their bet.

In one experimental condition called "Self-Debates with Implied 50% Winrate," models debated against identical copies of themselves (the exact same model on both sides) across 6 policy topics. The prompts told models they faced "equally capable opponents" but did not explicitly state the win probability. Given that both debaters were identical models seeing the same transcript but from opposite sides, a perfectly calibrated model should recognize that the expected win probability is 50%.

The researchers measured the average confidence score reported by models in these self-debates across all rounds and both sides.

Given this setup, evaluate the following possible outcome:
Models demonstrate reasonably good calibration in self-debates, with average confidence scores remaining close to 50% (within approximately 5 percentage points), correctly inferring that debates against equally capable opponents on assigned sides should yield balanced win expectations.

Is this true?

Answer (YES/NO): NO